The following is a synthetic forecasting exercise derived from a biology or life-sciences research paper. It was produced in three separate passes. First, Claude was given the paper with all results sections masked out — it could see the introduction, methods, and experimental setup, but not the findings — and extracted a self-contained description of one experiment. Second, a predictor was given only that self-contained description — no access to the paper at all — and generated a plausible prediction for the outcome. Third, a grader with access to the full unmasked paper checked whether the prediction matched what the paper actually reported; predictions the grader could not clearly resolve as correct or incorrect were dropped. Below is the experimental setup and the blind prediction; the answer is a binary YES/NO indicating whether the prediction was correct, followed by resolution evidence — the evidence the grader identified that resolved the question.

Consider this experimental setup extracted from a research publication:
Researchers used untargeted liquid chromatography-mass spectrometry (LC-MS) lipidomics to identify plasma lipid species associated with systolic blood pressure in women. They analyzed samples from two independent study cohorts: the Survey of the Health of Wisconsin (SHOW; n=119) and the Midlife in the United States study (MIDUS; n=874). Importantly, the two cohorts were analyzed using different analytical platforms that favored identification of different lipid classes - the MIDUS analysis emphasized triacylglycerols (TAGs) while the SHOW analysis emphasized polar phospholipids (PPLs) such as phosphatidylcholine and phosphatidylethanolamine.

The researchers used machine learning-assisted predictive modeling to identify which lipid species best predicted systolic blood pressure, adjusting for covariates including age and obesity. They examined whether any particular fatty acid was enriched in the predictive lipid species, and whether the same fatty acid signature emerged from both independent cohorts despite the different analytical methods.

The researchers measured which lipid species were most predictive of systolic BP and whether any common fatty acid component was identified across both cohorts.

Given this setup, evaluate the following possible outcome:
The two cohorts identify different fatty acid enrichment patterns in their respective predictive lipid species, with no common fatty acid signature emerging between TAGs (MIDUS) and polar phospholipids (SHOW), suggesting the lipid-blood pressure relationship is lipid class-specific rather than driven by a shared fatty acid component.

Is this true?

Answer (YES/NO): NO